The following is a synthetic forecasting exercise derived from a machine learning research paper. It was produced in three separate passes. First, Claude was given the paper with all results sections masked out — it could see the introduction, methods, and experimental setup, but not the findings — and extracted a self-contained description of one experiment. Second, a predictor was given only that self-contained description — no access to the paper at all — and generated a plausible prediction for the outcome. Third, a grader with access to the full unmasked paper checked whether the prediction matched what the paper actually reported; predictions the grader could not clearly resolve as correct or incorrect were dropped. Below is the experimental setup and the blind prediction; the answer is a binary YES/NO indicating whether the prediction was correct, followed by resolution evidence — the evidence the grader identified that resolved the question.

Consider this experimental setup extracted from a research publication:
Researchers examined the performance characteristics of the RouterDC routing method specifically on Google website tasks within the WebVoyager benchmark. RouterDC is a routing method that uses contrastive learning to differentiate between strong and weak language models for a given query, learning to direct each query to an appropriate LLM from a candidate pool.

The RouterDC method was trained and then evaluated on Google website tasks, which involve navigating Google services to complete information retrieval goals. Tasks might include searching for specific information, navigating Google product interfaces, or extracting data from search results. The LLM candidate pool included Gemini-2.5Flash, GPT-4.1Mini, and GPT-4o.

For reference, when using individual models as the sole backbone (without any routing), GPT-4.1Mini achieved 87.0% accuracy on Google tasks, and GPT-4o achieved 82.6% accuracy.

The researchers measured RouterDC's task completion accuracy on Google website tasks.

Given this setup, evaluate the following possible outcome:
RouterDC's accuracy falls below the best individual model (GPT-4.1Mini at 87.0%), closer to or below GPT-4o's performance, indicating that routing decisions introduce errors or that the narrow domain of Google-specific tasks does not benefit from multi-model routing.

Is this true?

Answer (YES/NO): YES